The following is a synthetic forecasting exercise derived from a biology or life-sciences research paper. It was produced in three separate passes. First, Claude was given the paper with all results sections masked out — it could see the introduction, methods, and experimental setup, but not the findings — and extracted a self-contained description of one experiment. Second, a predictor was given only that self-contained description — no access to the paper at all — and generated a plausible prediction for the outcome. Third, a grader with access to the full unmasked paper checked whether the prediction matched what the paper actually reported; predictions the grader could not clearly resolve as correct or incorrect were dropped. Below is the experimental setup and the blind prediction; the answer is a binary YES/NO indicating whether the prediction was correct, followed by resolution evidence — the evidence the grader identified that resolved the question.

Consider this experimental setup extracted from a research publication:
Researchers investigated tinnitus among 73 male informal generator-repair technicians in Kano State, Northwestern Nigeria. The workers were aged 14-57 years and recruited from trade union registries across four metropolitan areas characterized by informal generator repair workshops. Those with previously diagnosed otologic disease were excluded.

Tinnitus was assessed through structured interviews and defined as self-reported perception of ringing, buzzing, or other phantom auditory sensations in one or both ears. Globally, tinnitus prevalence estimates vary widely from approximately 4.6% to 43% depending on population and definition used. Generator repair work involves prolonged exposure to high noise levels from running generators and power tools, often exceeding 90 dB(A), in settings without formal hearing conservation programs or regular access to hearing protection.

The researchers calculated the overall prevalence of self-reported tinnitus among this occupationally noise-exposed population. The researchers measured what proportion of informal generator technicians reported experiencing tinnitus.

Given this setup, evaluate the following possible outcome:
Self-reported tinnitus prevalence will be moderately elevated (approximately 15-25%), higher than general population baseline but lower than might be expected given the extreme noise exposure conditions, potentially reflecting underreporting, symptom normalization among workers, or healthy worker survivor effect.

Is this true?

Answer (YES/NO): NO